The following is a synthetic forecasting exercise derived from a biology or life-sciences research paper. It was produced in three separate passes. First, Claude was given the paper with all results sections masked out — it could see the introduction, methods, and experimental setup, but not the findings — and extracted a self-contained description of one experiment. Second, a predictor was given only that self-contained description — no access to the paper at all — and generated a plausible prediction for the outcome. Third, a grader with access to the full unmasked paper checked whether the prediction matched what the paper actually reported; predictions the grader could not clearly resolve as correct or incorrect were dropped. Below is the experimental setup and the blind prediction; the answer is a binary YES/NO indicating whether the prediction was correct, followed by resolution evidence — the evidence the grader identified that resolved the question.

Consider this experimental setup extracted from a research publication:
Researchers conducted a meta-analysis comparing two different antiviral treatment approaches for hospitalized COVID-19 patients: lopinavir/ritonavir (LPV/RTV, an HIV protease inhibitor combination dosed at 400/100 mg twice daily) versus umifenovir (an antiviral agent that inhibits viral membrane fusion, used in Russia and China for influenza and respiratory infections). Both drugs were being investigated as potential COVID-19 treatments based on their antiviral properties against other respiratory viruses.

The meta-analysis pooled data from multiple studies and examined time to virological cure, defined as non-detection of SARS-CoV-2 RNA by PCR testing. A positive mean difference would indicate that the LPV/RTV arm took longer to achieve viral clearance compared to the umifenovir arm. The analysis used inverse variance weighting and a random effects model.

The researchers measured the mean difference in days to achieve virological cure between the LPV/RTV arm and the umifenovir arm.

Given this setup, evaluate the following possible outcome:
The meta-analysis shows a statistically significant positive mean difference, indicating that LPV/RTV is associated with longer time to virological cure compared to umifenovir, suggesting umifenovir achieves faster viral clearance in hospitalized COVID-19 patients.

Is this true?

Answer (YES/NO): NO